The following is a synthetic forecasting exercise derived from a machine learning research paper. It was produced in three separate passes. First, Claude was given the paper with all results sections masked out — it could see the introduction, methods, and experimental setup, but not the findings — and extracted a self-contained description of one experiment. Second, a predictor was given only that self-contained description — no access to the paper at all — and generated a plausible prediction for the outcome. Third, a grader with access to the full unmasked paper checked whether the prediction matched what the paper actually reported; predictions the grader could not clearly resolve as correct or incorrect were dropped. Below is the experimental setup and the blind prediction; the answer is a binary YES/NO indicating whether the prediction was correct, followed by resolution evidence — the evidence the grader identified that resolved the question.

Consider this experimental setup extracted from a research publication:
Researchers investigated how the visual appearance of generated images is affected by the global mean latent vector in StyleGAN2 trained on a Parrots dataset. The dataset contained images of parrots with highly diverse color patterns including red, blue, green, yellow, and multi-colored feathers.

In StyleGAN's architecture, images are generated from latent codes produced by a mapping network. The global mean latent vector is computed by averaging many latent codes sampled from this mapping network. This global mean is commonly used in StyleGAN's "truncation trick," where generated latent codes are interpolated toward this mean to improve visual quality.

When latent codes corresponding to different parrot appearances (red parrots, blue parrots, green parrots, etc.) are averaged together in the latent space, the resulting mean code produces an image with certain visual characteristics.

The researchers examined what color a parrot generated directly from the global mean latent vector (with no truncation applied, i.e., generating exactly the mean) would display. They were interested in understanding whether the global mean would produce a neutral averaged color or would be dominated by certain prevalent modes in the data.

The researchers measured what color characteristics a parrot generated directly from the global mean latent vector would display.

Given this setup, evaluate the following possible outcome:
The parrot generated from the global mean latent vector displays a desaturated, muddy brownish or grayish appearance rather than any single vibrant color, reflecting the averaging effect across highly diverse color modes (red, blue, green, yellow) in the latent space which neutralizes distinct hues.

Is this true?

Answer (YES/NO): NO